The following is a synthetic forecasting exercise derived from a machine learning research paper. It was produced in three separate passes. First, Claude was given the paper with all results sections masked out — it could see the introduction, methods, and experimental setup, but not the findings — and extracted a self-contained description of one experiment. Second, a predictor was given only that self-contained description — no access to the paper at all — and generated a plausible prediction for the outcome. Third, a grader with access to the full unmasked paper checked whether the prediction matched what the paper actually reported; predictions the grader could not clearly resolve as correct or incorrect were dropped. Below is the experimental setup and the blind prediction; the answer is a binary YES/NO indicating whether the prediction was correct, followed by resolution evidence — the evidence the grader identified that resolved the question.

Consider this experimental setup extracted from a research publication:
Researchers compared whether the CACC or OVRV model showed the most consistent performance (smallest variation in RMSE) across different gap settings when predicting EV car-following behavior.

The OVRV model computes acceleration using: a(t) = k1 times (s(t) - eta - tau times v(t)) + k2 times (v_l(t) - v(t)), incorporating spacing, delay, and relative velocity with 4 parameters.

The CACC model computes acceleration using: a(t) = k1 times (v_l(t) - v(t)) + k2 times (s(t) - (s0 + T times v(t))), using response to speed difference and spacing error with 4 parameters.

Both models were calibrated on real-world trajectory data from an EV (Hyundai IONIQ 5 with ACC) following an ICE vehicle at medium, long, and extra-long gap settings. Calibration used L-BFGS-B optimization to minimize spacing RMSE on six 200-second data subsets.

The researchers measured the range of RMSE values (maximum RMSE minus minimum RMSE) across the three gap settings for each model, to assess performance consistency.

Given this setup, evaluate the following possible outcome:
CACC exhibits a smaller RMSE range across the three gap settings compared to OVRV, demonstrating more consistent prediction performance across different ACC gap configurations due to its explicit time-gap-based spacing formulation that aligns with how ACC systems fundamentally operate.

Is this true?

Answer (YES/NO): YES